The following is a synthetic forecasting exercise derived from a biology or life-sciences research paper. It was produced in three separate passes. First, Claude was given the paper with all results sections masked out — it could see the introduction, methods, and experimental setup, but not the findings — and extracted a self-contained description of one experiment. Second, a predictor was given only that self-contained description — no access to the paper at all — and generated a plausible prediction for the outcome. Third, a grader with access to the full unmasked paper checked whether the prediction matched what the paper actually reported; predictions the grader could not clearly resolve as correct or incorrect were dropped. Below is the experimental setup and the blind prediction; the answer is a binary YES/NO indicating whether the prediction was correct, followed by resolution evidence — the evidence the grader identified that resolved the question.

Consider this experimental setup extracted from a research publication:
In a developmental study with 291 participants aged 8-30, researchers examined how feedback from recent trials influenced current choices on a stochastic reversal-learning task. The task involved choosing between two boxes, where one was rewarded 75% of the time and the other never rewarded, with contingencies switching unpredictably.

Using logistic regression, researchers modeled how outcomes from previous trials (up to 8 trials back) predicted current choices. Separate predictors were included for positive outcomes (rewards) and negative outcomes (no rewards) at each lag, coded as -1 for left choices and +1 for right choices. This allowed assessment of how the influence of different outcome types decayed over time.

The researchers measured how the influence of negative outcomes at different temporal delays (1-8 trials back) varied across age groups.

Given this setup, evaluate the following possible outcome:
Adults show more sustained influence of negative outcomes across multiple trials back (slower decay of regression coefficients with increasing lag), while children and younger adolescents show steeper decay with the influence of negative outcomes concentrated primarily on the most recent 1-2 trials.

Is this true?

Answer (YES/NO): NO